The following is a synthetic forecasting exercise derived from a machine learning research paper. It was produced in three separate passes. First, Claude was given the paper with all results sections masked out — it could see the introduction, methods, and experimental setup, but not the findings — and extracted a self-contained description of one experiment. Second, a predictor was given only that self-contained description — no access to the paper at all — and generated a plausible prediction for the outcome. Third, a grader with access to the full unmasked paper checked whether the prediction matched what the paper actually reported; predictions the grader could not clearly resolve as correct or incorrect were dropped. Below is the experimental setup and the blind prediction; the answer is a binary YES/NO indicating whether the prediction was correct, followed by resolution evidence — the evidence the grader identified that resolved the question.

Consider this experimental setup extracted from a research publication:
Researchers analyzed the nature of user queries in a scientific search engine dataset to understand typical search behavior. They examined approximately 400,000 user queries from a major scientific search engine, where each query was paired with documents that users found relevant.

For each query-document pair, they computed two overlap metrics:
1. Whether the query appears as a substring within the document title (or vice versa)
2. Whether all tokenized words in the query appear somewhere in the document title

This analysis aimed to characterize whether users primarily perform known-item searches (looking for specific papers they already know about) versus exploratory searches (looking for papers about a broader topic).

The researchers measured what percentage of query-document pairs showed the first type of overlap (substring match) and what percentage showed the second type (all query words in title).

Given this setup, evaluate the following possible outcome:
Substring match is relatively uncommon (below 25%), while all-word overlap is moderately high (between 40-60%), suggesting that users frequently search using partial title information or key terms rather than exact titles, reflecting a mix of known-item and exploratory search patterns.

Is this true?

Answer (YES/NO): NO